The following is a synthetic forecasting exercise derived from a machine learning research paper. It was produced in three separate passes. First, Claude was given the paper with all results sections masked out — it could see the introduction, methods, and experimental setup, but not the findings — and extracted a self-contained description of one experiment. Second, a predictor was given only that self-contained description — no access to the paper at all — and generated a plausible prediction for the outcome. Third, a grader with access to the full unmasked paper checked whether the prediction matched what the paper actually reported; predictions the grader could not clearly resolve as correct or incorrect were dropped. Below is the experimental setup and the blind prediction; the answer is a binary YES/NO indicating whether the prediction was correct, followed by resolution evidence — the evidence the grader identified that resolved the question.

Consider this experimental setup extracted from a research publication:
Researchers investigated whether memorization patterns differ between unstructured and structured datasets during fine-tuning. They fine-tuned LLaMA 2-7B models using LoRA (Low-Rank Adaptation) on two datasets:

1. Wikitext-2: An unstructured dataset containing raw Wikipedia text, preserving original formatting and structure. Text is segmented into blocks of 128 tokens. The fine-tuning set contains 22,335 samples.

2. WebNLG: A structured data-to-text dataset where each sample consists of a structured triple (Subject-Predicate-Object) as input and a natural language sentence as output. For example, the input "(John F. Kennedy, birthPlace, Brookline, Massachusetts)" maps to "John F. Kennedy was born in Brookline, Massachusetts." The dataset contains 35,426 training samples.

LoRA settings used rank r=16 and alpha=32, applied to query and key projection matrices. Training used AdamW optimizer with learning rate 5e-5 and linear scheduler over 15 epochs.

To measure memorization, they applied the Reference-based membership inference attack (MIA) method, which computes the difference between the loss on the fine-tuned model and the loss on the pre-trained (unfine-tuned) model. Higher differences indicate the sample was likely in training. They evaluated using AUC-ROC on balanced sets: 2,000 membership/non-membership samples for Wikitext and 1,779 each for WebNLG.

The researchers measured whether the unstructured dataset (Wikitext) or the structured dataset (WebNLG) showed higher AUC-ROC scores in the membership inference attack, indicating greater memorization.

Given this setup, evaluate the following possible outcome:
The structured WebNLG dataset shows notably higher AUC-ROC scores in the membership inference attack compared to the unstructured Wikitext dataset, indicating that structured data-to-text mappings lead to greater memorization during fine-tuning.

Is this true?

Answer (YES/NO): NO